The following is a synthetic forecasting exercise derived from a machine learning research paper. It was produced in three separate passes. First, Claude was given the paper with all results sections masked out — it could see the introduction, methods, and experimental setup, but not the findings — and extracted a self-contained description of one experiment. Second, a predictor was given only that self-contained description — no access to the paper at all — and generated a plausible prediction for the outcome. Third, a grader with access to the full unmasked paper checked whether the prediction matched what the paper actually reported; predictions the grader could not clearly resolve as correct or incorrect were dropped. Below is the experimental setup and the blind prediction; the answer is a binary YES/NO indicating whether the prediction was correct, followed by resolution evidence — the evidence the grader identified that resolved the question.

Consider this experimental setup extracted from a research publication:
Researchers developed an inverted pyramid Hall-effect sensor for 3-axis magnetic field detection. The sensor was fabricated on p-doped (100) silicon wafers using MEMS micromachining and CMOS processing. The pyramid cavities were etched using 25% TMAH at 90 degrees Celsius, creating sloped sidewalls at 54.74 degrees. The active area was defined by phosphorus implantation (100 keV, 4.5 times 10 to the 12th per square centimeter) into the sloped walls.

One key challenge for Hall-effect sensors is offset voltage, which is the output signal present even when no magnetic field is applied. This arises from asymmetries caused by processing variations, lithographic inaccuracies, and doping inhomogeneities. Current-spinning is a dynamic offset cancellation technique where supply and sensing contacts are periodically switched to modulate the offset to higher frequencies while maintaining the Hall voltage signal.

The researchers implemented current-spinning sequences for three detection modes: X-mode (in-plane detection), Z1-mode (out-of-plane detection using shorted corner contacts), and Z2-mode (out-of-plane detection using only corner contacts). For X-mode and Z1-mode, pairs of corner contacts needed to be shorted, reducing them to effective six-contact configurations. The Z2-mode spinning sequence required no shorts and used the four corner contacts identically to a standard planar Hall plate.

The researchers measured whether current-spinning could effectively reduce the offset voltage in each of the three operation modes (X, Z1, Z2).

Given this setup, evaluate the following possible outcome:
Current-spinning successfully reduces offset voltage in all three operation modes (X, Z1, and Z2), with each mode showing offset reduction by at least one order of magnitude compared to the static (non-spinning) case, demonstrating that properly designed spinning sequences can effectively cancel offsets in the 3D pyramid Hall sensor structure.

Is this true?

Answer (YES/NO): YES